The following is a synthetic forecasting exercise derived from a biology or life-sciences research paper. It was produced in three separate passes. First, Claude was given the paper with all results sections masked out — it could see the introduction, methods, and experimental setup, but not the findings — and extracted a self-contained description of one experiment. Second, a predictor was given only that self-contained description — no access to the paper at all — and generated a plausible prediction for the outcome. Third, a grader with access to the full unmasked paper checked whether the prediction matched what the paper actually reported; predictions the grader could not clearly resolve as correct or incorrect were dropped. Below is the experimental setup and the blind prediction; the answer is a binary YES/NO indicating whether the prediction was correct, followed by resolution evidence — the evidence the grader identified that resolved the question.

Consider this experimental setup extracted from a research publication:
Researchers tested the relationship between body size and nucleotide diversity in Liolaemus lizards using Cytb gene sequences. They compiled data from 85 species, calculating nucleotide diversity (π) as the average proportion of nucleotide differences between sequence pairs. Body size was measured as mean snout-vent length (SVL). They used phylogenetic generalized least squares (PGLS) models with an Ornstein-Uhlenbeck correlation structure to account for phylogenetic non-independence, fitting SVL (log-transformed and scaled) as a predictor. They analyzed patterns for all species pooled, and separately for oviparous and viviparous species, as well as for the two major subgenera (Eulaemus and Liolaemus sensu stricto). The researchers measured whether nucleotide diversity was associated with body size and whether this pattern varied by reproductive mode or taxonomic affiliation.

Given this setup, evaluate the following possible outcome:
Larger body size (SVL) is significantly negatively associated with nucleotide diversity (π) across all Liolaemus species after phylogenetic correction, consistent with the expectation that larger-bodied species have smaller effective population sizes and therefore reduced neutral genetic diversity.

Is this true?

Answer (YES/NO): YES